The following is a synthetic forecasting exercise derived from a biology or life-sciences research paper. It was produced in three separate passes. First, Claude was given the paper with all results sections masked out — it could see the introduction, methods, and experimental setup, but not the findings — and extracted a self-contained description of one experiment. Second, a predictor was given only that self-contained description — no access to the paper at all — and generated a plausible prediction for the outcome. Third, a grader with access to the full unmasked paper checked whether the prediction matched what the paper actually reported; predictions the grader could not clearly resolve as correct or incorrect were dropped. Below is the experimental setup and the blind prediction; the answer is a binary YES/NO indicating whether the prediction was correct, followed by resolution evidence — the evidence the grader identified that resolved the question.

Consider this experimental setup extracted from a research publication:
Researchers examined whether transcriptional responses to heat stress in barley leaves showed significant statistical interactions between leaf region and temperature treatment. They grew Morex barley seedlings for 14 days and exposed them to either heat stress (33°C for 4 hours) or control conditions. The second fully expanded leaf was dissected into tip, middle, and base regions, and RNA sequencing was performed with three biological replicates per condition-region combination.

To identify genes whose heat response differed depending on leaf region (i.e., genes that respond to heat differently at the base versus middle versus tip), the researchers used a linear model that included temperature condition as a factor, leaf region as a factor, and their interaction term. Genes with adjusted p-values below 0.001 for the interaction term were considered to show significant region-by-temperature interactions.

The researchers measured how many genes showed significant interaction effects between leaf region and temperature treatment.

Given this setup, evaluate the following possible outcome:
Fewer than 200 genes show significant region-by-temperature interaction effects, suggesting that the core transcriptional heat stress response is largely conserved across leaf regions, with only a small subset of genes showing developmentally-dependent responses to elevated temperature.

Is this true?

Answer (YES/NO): YES